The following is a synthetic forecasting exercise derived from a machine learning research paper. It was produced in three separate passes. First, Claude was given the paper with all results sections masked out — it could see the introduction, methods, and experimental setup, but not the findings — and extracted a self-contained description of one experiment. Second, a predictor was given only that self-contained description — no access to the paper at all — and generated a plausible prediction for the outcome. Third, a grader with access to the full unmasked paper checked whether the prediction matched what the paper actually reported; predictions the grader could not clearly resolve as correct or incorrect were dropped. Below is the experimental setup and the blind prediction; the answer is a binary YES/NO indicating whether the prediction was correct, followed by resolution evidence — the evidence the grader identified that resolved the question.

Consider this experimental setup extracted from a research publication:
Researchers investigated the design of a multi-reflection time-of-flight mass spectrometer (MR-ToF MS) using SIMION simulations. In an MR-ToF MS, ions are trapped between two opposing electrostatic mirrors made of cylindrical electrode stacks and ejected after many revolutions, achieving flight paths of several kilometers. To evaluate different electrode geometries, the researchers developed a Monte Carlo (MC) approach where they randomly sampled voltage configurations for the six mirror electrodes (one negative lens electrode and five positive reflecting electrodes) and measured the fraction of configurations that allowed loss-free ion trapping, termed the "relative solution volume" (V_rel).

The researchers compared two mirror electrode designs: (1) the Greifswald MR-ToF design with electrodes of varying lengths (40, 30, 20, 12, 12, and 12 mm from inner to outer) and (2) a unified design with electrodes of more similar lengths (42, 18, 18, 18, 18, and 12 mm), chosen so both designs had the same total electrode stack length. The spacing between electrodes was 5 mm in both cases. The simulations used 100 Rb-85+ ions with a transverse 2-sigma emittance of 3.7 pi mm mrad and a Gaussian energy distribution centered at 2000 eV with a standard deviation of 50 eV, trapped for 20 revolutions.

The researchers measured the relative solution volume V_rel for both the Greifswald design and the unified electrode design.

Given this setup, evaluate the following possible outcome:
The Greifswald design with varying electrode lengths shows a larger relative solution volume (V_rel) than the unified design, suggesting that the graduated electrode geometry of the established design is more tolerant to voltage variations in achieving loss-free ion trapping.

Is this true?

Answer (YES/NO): NO